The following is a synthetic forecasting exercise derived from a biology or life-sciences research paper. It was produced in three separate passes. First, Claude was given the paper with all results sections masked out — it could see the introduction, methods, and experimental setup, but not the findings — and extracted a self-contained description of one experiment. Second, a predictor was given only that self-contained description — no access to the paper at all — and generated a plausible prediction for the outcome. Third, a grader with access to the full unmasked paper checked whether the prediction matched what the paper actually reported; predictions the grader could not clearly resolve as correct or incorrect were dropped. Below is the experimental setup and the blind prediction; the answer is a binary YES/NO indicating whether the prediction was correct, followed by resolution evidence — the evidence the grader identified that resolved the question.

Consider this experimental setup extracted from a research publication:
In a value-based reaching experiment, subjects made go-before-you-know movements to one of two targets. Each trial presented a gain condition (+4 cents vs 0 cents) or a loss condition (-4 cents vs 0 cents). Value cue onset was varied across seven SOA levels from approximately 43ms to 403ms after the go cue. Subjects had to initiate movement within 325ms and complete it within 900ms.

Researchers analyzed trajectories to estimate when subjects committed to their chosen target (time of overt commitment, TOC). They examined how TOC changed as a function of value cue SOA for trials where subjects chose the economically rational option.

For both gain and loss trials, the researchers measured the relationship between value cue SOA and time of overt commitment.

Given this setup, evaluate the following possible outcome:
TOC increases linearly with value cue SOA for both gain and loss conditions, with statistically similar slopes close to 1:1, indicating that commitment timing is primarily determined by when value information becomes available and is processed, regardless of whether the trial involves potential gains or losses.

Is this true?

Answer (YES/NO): NO